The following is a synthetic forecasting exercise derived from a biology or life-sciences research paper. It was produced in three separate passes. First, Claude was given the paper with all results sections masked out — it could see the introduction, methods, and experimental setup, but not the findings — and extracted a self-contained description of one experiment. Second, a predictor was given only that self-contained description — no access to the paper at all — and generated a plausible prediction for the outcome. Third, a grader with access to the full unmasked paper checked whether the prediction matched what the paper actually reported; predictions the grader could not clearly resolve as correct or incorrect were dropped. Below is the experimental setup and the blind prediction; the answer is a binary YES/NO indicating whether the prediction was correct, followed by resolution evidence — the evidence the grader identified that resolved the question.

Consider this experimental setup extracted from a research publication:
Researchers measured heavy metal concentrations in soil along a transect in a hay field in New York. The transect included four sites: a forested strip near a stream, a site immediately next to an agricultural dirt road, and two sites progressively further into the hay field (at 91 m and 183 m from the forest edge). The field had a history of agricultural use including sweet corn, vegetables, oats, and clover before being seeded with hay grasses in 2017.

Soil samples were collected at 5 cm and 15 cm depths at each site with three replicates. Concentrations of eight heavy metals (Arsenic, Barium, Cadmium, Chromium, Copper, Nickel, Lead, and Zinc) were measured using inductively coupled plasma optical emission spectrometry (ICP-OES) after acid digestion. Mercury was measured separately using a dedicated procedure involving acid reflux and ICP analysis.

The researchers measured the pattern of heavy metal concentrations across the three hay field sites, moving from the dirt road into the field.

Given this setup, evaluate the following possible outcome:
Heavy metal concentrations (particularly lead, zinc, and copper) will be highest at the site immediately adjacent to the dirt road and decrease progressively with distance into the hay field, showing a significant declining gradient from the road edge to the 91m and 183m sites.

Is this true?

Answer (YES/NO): NO